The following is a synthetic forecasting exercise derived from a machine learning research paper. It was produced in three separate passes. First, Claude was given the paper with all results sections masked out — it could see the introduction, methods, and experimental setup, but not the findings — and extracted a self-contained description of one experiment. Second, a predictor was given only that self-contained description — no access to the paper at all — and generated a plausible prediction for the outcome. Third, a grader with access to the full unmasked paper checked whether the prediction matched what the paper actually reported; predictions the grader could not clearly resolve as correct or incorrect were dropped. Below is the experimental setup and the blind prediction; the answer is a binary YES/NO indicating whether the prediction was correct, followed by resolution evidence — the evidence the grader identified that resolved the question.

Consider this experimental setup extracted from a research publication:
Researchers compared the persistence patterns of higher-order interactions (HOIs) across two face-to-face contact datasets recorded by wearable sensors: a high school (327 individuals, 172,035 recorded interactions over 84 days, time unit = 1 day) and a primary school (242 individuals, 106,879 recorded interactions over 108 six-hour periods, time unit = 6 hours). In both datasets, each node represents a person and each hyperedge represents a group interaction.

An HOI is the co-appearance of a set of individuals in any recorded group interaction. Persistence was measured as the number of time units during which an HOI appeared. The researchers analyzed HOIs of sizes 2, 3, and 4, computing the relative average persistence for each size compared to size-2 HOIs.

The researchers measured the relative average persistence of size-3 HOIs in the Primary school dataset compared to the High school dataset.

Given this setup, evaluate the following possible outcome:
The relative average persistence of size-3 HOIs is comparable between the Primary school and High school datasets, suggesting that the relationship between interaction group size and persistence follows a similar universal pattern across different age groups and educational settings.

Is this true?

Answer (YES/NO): NO